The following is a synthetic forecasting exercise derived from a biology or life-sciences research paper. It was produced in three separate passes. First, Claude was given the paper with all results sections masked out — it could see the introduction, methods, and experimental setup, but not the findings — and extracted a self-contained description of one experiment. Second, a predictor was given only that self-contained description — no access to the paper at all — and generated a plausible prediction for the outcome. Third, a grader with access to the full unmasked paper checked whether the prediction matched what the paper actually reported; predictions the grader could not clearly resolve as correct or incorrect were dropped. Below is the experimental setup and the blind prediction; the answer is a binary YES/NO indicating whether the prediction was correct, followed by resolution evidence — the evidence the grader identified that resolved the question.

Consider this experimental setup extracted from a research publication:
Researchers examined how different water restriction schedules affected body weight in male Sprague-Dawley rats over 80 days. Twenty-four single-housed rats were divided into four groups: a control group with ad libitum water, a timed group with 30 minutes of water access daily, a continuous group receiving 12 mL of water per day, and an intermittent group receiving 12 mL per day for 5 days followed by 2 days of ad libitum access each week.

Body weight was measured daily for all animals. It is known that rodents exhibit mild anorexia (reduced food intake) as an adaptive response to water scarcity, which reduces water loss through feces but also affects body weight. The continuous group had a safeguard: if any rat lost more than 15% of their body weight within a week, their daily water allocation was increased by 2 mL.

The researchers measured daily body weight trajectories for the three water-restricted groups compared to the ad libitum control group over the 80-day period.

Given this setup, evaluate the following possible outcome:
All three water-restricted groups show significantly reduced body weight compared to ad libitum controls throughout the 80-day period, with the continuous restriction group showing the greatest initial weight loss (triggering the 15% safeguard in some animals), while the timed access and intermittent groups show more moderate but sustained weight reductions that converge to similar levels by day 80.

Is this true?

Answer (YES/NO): NO